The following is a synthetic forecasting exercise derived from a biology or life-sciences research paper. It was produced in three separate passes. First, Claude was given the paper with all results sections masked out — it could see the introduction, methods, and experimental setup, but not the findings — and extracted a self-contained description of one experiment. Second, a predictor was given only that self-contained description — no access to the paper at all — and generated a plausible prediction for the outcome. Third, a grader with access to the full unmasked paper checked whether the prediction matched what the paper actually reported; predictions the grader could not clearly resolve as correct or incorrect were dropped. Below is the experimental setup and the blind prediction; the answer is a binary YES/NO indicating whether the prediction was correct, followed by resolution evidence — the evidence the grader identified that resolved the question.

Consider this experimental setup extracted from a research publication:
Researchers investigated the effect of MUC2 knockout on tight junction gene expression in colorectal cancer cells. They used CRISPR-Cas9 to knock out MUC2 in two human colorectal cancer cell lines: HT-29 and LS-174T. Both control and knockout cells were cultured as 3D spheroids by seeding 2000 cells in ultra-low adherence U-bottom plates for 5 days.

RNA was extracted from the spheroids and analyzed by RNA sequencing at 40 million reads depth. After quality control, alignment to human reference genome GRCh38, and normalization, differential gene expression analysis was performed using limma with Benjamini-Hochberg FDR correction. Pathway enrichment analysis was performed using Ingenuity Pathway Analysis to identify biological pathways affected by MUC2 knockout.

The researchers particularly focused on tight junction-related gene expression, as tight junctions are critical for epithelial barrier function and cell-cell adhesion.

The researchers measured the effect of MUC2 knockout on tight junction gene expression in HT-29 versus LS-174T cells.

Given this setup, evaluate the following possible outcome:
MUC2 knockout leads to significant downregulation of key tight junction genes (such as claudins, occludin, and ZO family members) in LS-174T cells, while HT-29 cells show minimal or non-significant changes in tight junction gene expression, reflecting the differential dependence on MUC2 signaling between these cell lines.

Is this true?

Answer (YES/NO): NO